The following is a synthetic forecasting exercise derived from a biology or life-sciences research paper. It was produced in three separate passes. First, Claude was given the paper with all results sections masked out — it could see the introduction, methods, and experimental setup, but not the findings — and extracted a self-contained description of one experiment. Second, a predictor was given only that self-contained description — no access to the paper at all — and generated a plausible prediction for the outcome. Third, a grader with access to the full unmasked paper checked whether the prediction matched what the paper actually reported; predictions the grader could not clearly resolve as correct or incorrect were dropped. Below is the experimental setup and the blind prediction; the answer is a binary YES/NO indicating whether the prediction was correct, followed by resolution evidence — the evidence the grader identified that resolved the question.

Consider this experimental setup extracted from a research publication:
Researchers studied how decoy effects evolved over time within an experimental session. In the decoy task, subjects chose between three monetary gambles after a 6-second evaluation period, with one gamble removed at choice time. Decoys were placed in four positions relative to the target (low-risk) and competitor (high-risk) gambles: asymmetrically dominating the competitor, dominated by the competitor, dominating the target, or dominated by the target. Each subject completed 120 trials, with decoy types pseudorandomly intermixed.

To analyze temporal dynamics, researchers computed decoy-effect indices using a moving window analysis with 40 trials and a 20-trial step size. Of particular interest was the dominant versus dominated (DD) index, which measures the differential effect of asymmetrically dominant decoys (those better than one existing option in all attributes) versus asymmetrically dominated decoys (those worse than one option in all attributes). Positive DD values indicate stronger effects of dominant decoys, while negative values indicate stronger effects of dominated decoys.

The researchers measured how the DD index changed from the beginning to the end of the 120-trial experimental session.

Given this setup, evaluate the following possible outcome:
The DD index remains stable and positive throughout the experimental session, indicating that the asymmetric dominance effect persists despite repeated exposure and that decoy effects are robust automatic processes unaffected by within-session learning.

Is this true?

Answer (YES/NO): NO